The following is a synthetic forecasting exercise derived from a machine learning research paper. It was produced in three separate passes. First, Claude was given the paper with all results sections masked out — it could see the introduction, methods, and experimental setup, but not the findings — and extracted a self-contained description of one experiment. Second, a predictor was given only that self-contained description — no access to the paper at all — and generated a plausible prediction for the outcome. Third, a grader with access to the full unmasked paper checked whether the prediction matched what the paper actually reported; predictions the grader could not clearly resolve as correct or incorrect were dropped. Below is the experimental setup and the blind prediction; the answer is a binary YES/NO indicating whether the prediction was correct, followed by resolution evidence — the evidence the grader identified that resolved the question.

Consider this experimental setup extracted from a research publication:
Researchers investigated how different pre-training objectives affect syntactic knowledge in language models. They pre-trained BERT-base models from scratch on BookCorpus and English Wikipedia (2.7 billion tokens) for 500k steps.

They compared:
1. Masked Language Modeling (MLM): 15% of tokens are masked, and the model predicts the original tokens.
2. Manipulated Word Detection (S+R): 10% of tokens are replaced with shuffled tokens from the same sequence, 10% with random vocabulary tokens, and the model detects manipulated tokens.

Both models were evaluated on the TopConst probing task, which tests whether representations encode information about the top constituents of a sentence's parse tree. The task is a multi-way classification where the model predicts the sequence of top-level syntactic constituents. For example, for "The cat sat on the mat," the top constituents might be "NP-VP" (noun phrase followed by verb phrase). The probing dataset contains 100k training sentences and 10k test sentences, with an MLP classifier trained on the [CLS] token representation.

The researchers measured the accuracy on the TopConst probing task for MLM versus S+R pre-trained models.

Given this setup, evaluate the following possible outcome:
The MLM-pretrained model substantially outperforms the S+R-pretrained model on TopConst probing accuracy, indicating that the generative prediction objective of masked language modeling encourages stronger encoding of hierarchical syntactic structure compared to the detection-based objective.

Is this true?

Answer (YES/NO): NO